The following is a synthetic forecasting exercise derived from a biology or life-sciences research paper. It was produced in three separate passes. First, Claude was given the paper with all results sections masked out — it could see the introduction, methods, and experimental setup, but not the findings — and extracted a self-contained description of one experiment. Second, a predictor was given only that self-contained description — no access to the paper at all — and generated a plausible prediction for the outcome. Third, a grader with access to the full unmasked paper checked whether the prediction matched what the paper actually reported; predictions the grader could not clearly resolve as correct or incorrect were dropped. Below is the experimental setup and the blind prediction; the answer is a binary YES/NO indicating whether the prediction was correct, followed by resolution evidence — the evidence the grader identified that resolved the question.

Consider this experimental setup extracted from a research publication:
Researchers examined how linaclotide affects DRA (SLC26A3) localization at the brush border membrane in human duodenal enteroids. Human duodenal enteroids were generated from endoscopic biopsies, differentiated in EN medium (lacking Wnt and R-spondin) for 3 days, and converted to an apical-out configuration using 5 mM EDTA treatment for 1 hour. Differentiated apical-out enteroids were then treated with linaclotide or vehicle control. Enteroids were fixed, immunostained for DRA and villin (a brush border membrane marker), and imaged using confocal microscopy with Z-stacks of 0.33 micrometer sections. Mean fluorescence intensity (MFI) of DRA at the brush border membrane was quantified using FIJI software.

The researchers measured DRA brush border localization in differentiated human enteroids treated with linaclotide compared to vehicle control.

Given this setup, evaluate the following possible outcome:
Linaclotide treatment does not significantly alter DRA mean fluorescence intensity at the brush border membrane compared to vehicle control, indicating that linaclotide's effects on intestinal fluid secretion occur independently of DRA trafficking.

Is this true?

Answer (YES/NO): NO